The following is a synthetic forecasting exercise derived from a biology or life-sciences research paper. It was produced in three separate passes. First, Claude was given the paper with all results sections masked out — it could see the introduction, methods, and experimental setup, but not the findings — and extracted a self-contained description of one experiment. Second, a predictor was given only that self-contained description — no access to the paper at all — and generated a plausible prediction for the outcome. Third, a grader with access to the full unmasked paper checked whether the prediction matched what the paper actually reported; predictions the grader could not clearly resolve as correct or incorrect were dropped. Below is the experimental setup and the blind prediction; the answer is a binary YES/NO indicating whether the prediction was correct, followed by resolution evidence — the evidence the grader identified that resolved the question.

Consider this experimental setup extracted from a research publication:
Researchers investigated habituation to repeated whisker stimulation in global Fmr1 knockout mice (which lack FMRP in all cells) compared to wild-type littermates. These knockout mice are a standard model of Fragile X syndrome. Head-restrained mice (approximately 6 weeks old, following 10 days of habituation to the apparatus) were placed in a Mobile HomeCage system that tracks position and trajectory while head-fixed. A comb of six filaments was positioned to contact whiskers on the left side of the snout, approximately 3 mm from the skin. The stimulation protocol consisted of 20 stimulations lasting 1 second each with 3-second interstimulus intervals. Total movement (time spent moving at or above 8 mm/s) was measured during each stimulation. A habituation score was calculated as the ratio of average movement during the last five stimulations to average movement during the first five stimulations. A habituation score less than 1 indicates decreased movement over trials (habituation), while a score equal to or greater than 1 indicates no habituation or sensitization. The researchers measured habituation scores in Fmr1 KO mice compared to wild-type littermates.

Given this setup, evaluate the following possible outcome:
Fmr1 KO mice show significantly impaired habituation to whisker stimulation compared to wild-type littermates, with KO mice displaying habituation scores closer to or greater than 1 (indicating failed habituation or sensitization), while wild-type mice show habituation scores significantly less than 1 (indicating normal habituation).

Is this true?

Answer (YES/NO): NO